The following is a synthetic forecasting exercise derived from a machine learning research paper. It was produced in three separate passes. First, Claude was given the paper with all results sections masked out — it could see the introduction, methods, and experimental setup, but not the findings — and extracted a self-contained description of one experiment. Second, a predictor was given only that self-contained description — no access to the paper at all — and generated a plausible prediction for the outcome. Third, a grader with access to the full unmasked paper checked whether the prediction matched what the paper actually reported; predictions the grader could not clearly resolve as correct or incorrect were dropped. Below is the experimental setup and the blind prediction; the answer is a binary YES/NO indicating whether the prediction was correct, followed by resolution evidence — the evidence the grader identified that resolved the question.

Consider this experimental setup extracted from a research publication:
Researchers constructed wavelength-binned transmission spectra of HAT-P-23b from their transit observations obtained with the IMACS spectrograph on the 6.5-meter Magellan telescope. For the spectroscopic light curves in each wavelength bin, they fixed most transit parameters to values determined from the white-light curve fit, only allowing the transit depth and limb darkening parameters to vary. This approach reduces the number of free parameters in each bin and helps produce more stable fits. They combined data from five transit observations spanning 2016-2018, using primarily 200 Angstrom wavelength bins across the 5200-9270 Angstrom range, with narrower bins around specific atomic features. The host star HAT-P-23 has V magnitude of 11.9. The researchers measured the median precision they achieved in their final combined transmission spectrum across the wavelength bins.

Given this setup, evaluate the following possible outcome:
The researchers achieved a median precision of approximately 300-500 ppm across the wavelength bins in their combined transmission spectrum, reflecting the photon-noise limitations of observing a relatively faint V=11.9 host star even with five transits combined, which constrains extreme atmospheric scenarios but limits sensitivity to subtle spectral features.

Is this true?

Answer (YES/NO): NO